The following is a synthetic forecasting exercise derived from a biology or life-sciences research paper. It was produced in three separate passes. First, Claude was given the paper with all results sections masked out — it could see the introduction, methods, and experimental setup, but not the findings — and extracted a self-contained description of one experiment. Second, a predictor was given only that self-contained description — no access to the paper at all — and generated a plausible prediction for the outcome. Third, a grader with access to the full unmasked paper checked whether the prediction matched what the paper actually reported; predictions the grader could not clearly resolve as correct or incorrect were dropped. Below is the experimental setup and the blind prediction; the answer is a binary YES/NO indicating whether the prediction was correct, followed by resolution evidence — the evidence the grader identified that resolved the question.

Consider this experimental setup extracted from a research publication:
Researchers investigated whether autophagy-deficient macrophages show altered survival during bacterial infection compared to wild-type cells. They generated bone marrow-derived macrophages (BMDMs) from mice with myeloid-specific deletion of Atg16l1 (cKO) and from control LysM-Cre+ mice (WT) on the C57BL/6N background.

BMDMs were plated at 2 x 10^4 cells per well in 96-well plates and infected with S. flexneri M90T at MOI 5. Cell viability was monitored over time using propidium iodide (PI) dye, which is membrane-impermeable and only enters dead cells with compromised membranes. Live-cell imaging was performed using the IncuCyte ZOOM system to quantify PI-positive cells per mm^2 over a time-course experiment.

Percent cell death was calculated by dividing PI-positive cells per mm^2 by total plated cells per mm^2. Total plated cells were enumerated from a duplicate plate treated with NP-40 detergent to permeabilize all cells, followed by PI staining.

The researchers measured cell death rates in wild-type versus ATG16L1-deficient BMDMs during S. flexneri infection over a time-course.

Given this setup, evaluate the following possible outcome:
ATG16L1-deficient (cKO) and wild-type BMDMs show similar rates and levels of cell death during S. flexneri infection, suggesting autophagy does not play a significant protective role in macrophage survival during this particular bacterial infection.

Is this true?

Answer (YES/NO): YES